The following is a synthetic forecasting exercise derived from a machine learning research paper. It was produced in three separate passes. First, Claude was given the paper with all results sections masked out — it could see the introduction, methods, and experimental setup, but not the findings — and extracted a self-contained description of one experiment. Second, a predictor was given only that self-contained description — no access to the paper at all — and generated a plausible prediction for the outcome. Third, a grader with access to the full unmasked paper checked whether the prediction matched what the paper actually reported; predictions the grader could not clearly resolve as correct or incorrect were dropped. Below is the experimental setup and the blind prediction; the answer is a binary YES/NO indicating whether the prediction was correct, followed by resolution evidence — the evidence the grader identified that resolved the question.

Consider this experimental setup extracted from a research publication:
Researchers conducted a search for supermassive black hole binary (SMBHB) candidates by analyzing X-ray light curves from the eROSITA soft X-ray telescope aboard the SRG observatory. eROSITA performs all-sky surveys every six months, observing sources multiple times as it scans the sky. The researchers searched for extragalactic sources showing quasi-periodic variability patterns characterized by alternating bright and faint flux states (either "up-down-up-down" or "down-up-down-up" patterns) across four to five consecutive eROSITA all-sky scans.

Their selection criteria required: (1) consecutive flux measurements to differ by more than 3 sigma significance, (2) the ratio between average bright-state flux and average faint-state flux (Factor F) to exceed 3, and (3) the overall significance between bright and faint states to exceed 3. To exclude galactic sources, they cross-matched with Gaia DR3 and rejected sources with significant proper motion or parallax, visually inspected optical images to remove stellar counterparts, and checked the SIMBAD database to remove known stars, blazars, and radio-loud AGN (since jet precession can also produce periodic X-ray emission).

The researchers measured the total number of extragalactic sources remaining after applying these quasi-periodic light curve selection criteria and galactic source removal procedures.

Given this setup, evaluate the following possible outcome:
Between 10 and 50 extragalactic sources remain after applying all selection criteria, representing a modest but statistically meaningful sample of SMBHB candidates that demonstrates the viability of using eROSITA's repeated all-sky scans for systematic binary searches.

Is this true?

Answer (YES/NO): NO